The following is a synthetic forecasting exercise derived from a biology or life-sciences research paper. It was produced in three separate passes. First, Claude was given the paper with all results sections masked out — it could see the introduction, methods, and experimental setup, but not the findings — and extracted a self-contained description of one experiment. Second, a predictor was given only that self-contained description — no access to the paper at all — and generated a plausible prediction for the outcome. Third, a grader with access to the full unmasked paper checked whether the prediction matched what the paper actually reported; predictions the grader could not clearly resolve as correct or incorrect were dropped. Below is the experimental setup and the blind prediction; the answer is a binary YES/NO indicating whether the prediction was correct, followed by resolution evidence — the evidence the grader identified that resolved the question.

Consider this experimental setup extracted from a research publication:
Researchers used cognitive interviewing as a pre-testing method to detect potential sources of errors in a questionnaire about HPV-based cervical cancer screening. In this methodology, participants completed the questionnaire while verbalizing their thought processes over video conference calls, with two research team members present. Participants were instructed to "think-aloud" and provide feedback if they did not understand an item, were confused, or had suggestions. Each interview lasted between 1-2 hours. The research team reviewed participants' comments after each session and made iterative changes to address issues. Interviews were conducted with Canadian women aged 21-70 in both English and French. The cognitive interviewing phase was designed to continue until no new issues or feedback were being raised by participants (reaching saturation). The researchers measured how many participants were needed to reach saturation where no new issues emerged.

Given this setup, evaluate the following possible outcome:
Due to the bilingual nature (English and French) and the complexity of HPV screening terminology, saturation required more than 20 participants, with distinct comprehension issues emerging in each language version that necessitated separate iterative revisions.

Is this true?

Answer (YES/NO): NO